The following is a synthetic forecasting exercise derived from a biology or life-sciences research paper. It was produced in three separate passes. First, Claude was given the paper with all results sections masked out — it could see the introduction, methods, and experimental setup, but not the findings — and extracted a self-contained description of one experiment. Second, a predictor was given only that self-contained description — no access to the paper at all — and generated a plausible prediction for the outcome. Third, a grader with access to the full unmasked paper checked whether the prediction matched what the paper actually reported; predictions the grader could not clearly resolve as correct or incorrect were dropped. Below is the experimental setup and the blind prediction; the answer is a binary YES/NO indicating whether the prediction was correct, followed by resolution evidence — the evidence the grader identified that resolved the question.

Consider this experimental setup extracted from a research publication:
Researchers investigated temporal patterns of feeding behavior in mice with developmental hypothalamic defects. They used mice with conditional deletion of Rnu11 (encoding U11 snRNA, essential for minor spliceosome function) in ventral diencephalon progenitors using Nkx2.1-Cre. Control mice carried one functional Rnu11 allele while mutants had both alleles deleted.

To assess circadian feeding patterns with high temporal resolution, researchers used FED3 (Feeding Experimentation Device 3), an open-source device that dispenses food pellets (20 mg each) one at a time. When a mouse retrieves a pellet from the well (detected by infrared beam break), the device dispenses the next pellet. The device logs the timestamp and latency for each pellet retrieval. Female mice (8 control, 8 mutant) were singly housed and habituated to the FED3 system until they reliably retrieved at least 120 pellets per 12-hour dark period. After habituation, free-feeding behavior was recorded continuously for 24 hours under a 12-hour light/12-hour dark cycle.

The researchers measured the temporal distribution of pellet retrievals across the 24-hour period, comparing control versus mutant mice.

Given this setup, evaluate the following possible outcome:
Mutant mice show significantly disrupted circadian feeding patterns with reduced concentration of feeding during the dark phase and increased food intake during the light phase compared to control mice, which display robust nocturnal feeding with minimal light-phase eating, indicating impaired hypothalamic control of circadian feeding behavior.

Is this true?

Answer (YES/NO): YES